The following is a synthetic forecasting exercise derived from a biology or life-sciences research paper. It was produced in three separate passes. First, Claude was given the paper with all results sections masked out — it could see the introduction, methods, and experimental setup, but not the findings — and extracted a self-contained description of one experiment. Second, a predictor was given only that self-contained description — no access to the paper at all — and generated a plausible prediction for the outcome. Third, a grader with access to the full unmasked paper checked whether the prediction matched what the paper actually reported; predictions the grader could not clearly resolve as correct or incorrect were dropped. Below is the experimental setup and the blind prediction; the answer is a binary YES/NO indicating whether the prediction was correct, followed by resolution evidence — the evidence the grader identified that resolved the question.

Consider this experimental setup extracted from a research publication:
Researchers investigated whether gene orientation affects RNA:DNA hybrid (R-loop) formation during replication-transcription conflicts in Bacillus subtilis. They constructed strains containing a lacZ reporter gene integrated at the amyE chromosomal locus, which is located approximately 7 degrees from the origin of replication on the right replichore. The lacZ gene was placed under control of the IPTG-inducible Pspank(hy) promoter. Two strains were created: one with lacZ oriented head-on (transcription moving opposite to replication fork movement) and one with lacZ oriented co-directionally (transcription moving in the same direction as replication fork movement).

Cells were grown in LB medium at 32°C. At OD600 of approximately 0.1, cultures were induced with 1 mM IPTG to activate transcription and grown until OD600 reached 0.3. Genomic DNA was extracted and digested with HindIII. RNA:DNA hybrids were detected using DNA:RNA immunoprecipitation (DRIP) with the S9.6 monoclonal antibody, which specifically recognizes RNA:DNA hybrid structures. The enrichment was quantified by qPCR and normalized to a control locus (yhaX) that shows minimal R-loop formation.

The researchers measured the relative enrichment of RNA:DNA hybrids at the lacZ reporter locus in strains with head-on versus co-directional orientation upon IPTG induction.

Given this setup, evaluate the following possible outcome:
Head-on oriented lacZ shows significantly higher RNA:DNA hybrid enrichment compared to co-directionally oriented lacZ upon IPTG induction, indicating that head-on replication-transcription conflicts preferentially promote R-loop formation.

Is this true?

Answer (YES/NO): YES